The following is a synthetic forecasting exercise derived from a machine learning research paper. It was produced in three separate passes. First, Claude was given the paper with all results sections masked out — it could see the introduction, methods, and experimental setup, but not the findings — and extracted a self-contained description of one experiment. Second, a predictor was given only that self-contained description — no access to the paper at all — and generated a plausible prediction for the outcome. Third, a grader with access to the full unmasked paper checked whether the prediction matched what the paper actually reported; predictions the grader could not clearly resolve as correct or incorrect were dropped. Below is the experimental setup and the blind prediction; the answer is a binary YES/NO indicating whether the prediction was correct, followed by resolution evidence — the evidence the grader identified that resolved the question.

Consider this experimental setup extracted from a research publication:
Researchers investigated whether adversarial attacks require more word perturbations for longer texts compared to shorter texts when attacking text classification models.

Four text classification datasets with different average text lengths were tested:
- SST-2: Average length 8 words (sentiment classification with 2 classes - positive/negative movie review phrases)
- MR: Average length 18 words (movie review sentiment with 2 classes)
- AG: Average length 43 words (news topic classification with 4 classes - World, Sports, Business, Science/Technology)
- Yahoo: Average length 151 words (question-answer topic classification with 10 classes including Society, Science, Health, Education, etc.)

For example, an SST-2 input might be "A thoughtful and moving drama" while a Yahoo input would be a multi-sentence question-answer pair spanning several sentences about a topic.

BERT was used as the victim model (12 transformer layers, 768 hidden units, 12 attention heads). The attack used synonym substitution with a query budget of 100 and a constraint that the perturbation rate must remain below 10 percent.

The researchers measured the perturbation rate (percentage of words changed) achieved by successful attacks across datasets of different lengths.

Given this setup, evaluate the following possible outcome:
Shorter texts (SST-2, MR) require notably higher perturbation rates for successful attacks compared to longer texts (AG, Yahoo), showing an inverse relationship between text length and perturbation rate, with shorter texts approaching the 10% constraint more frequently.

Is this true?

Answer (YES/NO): NO